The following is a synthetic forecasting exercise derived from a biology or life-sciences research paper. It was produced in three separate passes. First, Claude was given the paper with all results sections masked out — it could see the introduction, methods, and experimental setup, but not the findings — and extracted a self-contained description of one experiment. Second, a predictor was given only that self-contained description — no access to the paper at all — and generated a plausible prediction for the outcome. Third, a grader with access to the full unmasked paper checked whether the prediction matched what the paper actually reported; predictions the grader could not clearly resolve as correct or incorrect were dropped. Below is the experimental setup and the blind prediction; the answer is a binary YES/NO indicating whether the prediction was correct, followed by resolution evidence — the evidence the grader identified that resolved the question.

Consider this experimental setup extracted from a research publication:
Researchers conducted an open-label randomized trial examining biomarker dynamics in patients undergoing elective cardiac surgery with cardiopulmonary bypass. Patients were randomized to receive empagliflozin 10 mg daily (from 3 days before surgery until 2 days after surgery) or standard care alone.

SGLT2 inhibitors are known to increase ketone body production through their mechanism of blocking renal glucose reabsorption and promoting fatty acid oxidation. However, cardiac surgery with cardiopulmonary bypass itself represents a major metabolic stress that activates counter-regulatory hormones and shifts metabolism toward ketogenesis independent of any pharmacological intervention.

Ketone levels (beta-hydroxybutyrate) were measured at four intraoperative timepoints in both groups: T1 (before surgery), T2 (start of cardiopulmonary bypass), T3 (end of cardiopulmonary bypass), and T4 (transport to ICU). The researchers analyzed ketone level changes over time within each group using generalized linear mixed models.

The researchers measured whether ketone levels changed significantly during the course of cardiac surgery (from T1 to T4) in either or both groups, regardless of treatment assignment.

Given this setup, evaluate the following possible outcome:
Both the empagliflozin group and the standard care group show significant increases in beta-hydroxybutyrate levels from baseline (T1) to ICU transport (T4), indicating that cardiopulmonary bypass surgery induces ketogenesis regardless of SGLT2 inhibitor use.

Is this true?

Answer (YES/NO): YES